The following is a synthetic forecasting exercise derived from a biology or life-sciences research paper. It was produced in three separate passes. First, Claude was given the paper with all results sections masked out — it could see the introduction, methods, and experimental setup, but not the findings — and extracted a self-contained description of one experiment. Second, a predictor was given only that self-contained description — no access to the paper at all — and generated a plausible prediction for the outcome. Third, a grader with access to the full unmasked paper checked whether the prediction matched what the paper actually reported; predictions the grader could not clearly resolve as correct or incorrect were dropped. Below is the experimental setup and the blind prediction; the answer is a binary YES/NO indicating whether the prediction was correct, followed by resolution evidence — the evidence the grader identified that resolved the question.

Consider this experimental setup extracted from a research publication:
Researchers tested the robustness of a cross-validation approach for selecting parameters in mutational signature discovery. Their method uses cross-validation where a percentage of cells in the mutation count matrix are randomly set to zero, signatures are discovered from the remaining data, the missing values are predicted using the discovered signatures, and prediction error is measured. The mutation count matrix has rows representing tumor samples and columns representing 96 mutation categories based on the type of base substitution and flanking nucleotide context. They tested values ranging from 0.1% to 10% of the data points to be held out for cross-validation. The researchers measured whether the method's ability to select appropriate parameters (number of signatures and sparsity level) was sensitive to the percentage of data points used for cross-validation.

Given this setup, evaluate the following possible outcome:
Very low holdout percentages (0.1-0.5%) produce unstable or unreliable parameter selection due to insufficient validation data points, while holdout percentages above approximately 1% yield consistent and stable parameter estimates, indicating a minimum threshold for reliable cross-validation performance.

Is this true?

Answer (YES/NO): NO